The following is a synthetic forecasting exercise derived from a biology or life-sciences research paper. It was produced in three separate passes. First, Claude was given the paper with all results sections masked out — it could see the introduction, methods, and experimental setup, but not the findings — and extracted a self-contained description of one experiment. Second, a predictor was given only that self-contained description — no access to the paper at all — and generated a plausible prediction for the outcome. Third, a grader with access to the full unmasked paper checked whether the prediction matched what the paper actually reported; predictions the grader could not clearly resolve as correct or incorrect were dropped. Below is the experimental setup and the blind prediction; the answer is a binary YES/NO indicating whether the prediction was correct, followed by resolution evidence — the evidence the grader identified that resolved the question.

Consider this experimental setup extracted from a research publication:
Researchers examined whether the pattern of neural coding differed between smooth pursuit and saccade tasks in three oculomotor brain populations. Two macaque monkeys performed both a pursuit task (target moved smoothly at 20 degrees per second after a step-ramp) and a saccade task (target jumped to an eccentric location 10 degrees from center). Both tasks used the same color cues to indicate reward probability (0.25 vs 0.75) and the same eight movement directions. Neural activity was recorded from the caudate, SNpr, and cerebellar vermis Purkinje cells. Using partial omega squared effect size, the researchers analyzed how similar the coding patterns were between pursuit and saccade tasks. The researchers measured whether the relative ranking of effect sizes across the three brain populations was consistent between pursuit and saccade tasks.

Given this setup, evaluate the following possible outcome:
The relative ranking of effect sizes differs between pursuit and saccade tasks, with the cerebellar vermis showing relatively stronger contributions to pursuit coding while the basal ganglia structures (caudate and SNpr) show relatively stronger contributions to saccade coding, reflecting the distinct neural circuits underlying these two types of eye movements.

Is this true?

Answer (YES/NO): NO